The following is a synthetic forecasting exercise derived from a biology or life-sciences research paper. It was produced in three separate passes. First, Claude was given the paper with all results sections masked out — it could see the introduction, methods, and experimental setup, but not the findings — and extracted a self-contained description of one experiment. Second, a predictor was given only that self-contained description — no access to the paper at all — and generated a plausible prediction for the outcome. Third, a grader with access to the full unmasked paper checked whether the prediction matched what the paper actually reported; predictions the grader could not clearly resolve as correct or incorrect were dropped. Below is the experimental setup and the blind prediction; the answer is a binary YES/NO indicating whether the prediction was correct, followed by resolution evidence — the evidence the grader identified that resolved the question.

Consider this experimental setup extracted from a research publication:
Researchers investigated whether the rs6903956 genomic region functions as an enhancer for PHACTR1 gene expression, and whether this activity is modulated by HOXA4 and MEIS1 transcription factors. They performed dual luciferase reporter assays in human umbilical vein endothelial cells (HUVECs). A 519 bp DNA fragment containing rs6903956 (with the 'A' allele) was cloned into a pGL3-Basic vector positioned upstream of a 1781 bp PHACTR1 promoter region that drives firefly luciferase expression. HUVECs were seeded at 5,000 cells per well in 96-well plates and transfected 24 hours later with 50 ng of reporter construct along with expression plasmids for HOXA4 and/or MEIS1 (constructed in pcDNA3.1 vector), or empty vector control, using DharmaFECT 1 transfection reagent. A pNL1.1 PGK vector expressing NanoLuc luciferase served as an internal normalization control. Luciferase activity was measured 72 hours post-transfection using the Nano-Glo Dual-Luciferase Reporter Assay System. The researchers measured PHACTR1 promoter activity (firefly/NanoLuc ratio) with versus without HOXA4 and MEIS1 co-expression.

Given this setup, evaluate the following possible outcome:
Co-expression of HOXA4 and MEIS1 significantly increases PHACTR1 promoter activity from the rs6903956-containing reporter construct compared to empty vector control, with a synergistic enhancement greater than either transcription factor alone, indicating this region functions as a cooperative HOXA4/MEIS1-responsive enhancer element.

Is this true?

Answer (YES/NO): YES